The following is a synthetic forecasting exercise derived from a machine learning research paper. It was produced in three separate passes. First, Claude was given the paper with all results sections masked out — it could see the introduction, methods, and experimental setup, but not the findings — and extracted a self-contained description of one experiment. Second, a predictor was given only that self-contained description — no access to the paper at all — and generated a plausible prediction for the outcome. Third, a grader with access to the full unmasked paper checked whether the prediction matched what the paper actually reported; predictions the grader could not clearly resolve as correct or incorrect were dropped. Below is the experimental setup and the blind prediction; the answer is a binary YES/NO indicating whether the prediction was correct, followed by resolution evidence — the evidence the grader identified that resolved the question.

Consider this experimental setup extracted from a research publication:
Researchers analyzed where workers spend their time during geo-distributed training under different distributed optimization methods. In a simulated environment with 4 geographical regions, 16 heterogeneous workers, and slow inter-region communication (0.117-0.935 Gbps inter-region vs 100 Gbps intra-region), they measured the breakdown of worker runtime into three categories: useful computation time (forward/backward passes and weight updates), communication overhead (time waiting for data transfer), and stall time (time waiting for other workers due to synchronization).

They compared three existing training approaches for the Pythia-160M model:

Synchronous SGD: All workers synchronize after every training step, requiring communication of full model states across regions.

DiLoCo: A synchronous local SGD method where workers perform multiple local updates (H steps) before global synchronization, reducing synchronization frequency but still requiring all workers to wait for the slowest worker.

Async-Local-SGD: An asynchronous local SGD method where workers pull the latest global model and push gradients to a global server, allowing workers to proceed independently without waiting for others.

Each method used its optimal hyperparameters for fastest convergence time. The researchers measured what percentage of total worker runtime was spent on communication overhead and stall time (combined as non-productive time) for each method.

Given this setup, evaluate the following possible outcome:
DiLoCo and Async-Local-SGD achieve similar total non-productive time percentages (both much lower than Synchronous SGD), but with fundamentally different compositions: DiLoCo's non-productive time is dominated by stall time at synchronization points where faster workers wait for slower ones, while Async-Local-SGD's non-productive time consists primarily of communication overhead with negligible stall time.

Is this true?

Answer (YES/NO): NO